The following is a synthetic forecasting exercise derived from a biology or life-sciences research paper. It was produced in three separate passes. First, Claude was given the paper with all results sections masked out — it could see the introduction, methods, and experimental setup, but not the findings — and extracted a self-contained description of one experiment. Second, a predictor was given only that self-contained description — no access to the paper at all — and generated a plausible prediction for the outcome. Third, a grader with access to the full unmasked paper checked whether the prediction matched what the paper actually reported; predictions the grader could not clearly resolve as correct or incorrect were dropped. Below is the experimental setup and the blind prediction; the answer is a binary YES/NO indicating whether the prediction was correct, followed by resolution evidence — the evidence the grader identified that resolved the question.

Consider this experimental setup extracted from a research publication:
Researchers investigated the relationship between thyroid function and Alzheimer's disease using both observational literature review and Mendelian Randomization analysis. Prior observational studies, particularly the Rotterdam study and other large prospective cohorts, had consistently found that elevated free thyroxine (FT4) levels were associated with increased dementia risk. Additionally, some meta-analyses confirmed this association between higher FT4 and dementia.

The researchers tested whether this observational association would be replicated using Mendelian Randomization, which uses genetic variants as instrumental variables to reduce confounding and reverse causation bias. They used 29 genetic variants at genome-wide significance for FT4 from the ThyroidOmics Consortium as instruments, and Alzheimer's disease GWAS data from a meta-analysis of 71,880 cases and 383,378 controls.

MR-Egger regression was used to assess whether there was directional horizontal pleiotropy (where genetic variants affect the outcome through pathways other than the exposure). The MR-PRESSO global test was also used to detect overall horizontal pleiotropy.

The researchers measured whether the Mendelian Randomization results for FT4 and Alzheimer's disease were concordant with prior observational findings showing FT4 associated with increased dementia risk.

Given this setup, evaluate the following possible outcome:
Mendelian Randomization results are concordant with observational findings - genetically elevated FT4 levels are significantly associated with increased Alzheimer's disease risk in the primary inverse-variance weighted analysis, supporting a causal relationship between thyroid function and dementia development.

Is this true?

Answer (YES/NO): NO